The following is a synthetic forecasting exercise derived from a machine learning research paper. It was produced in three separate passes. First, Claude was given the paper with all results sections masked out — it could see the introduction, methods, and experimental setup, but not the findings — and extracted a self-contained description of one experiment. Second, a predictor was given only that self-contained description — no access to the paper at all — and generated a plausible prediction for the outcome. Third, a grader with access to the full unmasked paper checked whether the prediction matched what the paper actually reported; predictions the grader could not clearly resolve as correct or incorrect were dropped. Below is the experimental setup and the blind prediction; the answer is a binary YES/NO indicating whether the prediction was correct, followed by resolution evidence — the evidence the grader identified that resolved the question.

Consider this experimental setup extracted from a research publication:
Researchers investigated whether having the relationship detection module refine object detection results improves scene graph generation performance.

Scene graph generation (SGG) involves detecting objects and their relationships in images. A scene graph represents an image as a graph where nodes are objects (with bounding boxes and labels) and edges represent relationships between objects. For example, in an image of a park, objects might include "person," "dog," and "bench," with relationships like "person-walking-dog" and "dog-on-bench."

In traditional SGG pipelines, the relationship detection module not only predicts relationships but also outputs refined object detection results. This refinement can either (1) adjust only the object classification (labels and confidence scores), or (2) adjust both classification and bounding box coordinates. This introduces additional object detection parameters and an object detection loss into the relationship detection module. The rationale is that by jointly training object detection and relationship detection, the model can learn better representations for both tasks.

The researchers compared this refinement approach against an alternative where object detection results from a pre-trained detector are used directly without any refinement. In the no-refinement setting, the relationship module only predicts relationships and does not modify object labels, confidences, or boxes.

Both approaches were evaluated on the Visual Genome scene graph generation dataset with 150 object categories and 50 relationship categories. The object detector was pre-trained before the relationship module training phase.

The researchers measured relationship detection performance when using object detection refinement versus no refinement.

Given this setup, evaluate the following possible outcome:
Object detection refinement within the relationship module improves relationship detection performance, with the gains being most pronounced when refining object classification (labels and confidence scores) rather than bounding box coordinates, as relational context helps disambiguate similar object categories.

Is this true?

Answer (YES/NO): NO